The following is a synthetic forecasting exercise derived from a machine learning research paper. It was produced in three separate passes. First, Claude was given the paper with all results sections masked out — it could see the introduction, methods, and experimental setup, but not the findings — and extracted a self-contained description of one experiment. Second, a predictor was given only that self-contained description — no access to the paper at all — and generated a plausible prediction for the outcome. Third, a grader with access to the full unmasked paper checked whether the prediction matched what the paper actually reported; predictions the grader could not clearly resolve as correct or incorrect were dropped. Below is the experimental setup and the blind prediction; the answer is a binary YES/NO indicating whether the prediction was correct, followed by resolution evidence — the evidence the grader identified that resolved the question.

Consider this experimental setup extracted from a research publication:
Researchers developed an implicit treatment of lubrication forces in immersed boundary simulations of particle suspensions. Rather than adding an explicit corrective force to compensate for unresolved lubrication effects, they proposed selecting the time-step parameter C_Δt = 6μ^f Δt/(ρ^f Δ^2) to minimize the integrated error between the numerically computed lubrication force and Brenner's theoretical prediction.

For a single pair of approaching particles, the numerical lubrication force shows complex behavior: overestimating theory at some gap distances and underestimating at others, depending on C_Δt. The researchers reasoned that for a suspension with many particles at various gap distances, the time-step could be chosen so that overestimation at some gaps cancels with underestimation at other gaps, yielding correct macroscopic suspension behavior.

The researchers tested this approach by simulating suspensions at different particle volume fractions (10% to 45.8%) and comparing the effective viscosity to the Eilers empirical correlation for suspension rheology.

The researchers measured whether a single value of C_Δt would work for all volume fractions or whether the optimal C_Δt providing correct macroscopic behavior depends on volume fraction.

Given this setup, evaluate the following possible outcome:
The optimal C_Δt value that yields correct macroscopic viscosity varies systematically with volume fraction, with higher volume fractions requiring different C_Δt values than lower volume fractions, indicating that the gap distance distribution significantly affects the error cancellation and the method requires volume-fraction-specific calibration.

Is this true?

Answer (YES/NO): YES